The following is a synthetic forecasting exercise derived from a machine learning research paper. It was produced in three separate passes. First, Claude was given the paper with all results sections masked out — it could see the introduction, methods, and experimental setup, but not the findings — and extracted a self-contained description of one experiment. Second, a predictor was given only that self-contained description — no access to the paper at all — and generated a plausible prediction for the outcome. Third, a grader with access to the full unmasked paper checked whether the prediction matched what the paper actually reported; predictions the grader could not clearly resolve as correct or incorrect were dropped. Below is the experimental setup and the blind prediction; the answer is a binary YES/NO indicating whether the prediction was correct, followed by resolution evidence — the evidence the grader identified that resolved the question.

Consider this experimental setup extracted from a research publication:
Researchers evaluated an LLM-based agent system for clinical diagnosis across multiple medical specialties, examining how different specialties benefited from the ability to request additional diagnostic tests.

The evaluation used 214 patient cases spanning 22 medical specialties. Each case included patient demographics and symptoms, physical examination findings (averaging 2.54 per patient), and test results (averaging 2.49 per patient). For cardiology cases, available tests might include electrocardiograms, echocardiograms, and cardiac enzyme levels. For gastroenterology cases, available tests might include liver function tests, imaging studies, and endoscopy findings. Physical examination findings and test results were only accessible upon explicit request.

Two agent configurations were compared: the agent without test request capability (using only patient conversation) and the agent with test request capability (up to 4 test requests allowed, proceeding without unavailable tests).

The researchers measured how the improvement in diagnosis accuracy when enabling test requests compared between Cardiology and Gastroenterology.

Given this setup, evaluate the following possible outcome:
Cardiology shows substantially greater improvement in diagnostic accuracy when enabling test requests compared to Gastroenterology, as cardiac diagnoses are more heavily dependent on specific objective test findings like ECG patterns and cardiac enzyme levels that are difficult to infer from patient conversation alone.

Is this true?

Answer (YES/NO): YES